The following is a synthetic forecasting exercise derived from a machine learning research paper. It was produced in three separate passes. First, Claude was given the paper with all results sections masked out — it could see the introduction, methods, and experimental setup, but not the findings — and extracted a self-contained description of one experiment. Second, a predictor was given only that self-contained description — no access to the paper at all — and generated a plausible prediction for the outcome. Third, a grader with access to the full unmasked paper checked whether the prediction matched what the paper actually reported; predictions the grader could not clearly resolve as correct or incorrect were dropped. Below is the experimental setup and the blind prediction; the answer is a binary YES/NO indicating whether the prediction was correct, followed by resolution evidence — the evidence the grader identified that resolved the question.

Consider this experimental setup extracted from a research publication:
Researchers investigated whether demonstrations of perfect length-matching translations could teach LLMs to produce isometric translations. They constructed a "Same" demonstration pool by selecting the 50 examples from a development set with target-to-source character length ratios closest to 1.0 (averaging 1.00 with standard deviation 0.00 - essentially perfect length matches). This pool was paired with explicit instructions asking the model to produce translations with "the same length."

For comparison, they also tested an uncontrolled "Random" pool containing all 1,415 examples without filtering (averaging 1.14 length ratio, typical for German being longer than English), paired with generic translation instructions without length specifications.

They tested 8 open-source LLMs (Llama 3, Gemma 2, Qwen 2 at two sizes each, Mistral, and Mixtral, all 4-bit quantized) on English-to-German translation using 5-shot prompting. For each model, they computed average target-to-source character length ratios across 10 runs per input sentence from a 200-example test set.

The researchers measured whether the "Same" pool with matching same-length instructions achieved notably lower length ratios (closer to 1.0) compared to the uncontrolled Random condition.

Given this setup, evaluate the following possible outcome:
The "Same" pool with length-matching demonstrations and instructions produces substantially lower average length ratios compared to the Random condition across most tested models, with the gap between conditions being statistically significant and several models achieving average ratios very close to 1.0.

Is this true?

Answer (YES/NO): NO